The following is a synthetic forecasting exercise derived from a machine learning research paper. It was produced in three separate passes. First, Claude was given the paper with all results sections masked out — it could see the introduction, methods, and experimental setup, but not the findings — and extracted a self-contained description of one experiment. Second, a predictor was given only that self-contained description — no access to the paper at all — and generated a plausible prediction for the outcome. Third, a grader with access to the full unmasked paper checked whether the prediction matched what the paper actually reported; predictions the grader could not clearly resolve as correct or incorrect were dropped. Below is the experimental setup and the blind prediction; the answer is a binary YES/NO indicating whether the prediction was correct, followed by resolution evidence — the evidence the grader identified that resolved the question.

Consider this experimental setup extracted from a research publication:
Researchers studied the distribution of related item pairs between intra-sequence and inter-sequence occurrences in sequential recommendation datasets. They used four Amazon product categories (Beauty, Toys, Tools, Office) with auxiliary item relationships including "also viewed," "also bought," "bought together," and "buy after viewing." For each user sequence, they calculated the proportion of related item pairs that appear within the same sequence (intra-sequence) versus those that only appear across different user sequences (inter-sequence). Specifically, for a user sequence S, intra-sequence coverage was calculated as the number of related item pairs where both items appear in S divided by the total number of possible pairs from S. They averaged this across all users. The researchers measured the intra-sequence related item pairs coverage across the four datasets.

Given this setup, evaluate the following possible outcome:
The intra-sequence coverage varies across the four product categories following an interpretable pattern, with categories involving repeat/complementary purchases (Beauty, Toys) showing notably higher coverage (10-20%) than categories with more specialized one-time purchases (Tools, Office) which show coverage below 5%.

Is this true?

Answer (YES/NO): NO